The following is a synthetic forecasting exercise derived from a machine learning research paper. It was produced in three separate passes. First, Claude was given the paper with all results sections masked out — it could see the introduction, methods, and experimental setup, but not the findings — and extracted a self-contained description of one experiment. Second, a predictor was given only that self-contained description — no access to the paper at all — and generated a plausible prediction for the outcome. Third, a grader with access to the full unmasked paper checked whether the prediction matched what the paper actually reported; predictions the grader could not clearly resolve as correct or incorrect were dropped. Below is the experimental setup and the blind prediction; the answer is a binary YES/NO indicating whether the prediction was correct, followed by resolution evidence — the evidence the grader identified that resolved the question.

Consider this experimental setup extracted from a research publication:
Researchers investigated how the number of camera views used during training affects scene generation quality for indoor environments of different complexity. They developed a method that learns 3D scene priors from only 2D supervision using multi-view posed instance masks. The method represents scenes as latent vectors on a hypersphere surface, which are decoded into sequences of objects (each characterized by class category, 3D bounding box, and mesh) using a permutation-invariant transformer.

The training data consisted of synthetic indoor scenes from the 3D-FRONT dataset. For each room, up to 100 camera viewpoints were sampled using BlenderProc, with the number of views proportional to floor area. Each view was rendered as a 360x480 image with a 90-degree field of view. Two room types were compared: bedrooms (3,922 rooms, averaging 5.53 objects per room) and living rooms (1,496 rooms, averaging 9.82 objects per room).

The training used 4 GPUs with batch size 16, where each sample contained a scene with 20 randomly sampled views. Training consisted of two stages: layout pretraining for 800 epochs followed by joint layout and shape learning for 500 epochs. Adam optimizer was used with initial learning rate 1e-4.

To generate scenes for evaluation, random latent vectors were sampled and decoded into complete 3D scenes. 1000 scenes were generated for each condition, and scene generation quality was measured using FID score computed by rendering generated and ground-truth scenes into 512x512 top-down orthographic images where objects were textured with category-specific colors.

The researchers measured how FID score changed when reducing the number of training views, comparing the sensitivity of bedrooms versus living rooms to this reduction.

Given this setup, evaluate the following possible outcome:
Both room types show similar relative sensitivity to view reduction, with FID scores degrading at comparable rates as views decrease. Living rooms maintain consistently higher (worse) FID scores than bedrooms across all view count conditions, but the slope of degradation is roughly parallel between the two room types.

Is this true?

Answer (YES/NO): NO